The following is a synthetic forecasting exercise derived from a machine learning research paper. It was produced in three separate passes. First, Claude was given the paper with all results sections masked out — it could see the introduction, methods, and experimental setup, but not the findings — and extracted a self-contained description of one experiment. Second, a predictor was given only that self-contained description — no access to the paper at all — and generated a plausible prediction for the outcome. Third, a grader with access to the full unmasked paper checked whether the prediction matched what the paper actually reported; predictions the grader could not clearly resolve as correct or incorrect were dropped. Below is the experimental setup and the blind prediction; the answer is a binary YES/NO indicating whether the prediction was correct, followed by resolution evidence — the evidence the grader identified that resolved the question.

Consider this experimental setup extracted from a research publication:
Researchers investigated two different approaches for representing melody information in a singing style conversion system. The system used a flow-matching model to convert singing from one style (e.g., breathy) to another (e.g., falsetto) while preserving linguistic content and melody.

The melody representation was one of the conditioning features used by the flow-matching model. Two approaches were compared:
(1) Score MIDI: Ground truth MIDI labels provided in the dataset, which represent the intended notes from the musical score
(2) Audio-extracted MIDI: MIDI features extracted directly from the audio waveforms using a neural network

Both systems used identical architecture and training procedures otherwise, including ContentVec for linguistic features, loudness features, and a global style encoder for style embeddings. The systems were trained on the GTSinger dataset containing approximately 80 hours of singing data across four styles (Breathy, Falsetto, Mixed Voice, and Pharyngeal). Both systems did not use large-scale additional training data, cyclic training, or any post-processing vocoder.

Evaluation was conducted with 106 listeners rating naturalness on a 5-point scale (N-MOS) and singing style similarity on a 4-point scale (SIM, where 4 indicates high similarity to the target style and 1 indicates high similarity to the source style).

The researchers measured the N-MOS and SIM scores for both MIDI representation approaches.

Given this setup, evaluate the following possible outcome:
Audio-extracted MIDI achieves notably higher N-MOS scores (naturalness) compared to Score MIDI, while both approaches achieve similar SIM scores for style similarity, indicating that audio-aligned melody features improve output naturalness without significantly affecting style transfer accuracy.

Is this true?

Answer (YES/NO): NO